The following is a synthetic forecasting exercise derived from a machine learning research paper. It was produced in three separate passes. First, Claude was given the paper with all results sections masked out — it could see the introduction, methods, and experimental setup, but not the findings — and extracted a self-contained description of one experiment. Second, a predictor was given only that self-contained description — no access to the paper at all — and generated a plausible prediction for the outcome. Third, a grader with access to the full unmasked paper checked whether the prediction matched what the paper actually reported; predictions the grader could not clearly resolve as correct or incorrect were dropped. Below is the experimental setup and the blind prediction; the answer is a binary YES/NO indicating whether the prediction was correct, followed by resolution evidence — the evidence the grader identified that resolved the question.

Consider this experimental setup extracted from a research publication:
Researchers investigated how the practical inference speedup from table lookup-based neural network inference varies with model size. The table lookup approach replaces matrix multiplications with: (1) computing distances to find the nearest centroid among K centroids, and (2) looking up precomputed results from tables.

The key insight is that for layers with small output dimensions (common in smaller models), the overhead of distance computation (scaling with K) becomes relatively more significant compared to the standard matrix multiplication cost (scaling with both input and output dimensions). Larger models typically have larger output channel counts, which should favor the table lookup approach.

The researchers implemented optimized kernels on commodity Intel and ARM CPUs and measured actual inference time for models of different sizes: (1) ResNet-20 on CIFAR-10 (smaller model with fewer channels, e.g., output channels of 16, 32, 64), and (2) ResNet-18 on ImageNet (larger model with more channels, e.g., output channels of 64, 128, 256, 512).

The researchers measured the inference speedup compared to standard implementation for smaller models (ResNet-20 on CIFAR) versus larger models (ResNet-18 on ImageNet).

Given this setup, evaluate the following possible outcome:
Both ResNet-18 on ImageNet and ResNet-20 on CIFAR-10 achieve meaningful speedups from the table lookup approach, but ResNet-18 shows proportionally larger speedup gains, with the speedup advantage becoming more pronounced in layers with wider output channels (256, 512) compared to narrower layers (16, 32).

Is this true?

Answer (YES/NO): NO